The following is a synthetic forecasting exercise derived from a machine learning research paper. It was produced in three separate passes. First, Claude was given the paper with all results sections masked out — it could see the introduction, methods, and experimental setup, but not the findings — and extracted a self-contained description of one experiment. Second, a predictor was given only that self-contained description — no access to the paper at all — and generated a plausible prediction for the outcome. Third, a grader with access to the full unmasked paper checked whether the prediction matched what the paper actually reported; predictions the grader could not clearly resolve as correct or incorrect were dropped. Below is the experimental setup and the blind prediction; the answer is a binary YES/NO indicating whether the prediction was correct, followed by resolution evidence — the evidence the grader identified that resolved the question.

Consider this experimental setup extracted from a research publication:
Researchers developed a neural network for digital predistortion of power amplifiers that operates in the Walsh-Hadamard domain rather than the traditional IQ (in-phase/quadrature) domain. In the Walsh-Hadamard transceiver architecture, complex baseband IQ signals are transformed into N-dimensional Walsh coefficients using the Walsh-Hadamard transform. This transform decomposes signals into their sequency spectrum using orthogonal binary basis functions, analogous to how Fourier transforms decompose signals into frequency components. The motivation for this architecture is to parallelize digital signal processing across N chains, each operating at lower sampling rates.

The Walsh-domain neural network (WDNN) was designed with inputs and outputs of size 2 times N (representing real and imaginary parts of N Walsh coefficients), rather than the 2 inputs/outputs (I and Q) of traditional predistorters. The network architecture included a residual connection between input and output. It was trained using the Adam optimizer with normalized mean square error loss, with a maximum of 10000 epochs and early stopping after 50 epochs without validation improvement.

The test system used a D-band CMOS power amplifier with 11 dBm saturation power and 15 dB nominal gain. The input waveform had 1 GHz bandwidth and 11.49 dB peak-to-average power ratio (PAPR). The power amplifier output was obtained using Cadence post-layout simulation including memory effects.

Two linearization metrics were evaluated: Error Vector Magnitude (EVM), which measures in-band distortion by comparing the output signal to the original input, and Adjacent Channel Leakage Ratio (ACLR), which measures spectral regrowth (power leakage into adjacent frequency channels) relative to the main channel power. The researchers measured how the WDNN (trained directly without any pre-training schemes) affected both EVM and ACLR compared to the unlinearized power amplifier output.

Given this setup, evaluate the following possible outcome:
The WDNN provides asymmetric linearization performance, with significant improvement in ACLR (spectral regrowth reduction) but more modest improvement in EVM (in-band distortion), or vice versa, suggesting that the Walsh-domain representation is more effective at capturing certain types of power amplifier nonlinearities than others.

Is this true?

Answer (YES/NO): YES